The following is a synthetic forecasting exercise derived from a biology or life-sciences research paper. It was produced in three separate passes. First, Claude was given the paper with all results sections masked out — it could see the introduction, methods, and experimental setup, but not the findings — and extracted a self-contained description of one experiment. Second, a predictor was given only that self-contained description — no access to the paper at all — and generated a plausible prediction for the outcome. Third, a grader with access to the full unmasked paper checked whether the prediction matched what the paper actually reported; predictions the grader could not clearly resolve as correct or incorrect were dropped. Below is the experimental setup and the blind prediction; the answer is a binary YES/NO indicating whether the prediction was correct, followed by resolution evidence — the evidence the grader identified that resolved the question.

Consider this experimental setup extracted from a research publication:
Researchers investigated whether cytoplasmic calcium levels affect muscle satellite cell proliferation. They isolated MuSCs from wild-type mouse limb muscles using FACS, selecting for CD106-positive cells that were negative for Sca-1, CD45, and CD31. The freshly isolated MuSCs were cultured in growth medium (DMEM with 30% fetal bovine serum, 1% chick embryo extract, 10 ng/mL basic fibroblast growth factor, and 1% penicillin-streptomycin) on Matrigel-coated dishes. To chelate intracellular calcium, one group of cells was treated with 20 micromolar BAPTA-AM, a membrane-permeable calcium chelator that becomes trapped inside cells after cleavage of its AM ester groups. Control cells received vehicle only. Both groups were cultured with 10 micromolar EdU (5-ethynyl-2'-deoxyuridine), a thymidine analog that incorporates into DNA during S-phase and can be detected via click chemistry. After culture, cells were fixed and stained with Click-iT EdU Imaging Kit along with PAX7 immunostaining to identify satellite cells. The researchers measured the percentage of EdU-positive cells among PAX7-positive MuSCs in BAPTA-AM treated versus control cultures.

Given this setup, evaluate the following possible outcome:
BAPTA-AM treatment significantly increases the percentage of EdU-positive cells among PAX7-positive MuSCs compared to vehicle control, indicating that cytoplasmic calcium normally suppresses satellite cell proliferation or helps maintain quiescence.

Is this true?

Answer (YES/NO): NO